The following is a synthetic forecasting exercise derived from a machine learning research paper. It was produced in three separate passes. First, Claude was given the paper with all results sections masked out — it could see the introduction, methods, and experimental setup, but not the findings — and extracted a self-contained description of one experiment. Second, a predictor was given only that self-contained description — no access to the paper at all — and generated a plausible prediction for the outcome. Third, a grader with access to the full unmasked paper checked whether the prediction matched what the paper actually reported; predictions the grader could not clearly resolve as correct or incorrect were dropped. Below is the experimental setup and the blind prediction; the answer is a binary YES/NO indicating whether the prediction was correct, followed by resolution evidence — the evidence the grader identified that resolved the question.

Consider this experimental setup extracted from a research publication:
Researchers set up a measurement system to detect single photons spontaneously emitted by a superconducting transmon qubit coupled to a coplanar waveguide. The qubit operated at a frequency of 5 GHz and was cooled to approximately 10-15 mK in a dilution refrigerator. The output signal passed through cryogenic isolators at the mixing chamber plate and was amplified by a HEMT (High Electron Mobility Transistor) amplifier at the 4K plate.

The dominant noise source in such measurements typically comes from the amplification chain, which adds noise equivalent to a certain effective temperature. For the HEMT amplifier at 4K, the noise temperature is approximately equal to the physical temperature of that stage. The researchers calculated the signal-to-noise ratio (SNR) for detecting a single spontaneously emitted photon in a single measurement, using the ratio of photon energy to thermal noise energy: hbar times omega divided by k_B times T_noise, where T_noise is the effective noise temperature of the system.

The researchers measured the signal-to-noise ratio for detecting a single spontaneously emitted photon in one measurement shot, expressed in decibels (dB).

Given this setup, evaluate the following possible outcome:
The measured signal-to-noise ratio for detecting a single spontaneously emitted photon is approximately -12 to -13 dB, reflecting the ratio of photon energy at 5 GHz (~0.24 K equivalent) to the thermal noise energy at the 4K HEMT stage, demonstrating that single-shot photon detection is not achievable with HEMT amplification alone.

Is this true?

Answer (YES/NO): NO